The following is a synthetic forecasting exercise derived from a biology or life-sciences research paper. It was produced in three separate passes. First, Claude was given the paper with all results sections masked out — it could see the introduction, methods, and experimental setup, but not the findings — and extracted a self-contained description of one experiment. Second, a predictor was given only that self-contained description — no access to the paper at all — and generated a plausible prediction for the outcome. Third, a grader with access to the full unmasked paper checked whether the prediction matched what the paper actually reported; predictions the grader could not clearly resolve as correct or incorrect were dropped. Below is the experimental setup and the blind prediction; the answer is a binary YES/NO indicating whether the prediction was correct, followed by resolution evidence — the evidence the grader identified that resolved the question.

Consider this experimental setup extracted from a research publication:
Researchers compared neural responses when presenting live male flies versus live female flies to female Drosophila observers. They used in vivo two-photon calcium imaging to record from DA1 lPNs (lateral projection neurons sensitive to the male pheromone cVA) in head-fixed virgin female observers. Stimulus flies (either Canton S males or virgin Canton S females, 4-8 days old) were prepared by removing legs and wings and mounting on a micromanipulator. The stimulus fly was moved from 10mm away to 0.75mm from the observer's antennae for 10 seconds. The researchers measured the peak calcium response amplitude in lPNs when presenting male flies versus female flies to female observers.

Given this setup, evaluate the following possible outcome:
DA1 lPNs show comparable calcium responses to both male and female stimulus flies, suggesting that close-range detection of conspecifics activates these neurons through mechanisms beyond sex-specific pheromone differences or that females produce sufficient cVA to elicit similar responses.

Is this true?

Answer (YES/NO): NO